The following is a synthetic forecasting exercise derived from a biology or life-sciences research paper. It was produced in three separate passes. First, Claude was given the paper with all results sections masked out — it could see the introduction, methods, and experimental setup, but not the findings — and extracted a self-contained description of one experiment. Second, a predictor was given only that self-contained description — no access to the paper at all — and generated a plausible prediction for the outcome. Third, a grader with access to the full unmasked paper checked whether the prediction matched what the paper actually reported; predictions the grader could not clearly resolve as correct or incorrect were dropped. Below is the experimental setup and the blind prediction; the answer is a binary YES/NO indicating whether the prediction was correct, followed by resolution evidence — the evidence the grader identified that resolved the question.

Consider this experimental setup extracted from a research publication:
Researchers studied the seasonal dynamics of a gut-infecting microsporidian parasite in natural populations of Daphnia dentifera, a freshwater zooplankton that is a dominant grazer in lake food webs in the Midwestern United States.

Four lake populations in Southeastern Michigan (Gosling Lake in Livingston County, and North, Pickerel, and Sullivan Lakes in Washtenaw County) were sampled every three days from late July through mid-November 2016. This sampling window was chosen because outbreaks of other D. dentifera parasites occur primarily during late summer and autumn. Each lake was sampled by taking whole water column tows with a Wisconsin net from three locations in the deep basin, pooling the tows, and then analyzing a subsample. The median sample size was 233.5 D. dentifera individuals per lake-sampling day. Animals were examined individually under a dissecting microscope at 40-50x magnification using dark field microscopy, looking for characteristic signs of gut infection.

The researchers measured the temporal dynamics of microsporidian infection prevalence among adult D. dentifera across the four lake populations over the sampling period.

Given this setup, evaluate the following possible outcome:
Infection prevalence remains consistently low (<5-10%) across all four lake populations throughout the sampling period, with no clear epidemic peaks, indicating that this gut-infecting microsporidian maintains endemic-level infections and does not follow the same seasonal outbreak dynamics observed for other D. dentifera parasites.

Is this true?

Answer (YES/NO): NO